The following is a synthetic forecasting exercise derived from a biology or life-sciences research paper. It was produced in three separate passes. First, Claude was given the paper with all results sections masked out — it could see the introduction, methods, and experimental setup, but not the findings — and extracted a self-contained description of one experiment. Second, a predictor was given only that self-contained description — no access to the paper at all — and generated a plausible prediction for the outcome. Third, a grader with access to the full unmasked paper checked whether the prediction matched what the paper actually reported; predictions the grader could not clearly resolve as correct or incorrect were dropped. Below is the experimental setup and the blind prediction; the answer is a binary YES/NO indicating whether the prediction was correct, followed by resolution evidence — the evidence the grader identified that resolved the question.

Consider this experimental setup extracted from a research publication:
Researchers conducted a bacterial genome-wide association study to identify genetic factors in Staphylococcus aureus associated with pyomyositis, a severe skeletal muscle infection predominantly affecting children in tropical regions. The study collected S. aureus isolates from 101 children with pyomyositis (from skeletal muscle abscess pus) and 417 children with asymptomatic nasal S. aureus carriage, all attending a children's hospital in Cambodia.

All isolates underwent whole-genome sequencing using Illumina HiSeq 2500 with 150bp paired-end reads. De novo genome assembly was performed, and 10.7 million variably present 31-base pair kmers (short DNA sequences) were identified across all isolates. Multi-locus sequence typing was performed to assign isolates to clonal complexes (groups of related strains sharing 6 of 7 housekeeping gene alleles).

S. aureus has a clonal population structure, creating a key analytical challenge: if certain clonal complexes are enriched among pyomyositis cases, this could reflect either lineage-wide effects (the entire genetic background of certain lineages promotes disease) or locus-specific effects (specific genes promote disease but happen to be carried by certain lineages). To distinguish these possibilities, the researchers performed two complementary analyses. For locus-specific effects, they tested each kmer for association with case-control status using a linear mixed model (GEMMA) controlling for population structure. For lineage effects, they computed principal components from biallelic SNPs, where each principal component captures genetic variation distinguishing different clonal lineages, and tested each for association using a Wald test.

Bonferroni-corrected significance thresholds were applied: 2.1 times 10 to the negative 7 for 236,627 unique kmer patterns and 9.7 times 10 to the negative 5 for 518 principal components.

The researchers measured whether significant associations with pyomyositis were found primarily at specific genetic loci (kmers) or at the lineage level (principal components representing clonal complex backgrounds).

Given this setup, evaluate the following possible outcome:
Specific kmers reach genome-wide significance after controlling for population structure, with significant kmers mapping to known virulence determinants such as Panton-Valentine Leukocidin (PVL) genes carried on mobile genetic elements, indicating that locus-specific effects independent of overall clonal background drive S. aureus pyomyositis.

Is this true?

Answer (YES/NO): YES